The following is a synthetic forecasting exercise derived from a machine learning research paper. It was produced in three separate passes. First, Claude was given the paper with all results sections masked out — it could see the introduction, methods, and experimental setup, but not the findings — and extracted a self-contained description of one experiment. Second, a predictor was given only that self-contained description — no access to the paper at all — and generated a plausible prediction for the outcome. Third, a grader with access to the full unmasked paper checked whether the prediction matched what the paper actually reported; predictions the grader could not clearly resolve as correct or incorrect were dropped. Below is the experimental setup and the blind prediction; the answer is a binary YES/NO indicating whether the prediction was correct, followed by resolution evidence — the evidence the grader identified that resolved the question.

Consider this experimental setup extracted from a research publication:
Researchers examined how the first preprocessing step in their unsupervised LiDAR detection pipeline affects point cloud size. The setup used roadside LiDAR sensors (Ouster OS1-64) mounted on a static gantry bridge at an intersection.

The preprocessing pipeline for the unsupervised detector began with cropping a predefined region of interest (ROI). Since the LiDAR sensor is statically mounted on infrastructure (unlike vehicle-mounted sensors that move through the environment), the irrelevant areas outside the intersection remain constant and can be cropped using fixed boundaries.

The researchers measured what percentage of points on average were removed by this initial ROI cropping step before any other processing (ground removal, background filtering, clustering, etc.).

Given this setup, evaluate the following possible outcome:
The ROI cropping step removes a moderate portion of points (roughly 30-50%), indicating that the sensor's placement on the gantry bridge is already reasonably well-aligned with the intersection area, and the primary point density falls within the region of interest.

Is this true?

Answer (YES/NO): NO